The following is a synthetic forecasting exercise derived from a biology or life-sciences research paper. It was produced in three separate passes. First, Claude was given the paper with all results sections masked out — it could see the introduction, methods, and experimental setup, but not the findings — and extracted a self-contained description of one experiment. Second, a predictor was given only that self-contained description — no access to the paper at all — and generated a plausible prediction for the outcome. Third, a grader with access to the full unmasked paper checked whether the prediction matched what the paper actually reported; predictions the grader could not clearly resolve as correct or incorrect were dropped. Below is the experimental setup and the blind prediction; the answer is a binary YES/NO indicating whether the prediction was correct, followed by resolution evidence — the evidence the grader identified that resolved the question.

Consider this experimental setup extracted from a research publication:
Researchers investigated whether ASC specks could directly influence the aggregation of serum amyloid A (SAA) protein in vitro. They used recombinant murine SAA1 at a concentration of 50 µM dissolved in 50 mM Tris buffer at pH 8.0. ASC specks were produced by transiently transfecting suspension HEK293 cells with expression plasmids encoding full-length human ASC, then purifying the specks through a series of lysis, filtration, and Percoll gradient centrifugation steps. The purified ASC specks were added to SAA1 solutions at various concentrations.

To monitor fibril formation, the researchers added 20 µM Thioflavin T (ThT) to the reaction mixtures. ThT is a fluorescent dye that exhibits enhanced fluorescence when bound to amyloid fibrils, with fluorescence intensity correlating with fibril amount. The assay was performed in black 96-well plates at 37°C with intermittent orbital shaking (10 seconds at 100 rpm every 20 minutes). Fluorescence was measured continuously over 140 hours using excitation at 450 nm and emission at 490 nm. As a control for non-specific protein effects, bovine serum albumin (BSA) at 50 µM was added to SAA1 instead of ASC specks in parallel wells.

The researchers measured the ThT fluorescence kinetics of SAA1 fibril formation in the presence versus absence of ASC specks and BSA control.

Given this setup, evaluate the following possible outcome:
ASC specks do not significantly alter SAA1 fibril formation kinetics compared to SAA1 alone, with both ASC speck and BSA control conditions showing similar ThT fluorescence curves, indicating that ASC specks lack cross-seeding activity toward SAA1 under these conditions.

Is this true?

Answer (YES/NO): NO